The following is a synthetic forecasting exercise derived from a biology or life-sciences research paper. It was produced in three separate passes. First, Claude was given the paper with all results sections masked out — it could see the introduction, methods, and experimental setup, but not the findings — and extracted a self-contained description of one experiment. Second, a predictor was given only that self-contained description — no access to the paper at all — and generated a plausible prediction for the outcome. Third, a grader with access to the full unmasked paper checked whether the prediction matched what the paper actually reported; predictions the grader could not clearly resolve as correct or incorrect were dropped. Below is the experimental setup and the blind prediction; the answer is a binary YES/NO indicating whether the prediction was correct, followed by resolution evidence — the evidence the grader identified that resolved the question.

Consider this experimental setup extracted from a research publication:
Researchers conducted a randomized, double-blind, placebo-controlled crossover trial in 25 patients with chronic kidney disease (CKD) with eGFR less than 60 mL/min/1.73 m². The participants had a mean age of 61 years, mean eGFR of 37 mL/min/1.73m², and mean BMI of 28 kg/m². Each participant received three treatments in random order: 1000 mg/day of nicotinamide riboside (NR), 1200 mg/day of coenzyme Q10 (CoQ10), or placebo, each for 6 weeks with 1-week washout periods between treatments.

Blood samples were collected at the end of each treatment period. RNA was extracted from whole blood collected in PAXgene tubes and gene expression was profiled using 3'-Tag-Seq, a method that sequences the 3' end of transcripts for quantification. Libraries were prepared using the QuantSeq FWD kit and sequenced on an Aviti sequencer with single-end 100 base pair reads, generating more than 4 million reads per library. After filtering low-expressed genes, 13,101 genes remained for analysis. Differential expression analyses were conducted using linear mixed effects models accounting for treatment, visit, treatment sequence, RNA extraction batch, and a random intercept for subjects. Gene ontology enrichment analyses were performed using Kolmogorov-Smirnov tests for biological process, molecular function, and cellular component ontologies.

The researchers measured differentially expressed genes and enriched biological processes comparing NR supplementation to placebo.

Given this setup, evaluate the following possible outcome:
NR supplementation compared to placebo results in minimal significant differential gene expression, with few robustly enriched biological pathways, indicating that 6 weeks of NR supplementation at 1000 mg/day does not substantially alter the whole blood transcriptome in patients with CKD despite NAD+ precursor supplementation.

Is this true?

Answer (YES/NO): NO